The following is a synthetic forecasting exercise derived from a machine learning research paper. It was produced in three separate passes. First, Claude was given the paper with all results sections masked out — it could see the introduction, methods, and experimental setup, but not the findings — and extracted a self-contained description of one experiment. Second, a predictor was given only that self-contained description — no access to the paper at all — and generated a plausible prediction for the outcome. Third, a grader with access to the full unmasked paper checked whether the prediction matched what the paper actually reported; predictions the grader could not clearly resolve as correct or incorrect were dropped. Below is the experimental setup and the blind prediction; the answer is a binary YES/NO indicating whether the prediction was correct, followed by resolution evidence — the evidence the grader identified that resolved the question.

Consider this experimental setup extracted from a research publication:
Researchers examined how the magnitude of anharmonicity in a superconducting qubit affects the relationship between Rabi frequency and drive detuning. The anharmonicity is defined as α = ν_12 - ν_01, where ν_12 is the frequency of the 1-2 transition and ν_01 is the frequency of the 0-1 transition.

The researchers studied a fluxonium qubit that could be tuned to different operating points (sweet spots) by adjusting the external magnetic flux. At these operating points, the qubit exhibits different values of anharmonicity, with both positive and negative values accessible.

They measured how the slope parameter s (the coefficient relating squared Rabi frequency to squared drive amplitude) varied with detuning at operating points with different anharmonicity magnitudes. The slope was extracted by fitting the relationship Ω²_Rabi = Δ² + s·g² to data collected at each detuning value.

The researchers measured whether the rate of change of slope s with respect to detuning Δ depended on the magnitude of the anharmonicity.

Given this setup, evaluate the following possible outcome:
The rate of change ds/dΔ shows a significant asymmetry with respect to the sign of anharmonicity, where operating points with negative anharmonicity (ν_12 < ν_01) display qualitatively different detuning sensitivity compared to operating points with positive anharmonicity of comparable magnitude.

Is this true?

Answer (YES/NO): NO